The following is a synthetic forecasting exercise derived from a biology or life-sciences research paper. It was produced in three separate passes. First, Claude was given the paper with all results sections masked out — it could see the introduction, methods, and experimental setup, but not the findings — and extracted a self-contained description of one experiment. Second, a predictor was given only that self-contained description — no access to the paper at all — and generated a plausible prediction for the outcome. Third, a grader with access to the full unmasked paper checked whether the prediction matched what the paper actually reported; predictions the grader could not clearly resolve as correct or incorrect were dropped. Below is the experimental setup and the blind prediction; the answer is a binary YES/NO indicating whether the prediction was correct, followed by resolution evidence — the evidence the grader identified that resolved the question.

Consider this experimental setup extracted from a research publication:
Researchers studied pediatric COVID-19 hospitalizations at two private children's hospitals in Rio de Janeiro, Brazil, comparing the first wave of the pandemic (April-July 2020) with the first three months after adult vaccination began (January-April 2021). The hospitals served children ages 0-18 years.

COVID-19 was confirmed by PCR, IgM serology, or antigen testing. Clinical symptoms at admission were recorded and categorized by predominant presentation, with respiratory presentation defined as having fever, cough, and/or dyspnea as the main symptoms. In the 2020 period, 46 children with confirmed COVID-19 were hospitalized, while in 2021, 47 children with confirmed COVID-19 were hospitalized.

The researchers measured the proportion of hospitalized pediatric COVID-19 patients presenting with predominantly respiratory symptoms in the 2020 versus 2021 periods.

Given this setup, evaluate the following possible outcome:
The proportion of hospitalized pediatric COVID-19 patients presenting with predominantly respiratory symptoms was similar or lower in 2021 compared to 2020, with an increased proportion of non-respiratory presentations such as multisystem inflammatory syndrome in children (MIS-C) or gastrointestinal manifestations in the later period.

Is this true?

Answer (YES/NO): NO